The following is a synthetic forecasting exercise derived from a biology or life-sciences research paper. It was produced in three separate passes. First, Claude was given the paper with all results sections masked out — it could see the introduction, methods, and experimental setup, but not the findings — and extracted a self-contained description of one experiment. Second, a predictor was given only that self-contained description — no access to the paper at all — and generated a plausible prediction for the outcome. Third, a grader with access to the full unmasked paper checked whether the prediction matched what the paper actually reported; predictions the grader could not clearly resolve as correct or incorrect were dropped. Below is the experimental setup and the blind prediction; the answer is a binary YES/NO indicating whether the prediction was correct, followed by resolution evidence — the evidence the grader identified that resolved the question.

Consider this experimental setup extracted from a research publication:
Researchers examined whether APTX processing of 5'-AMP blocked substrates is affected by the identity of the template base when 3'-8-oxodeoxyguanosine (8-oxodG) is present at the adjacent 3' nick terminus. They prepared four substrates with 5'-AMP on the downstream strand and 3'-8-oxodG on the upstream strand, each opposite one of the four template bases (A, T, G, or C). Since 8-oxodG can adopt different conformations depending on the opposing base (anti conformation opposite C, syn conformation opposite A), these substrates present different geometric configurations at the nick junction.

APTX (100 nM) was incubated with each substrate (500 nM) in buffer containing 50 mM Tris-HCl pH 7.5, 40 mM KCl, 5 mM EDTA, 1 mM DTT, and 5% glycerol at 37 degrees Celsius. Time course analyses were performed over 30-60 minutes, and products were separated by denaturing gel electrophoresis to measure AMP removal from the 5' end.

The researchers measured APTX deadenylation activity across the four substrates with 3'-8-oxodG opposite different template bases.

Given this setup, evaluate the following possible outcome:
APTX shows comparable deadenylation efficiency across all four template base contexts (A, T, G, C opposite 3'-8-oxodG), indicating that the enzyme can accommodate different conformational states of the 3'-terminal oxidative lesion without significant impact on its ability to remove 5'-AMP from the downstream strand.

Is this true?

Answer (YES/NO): NO